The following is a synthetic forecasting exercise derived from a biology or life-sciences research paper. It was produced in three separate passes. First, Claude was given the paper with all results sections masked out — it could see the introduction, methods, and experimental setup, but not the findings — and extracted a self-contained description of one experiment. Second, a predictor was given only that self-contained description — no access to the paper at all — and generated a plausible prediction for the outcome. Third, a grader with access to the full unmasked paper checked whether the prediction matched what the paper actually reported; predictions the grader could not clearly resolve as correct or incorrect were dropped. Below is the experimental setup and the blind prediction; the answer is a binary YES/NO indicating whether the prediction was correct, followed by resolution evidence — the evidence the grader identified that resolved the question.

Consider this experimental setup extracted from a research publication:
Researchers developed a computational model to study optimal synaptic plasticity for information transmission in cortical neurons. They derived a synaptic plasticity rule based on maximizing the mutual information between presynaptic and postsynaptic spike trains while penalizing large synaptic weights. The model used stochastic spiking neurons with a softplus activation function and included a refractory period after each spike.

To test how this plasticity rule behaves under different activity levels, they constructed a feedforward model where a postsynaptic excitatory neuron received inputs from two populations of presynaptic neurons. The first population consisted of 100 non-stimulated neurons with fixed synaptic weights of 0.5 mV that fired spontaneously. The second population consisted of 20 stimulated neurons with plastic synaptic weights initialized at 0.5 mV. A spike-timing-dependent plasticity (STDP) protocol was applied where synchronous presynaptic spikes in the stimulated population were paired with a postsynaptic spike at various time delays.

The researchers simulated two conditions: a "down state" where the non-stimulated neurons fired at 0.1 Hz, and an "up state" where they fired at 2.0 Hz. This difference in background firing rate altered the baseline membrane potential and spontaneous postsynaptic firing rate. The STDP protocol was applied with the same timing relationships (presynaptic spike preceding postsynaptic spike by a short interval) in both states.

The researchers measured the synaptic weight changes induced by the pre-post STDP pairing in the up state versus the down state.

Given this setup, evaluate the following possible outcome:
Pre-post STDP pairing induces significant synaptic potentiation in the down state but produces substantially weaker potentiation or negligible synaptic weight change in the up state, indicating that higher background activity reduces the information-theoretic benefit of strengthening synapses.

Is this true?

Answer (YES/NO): YES